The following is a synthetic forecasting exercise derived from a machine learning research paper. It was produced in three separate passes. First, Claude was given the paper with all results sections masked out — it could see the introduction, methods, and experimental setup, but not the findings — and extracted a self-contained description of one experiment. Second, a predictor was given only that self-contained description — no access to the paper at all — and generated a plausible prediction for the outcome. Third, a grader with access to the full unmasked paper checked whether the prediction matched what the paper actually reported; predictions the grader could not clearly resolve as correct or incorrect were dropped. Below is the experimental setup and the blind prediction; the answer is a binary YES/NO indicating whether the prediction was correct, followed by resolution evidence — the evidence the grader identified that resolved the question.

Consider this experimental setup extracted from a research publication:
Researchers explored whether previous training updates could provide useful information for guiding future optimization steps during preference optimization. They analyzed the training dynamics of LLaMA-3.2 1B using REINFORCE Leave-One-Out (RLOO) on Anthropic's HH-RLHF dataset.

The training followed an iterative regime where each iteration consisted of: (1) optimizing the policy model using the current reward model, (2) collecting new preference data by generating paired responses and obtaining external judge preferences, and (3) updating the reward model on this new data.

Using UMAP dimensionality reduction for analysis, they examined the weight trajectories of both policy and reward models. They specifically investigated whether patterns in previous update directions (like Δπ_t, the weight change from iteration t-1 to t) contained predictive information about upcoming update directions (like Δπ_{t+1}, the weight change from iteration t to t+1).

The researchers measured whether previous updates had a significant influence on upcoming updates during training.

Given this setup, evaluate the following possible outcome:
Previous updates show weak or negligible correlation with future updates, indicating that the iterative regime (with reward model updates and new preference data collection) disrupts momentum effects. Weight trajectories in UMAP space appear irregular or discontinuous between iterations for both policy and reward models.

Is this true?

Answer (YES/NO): NO